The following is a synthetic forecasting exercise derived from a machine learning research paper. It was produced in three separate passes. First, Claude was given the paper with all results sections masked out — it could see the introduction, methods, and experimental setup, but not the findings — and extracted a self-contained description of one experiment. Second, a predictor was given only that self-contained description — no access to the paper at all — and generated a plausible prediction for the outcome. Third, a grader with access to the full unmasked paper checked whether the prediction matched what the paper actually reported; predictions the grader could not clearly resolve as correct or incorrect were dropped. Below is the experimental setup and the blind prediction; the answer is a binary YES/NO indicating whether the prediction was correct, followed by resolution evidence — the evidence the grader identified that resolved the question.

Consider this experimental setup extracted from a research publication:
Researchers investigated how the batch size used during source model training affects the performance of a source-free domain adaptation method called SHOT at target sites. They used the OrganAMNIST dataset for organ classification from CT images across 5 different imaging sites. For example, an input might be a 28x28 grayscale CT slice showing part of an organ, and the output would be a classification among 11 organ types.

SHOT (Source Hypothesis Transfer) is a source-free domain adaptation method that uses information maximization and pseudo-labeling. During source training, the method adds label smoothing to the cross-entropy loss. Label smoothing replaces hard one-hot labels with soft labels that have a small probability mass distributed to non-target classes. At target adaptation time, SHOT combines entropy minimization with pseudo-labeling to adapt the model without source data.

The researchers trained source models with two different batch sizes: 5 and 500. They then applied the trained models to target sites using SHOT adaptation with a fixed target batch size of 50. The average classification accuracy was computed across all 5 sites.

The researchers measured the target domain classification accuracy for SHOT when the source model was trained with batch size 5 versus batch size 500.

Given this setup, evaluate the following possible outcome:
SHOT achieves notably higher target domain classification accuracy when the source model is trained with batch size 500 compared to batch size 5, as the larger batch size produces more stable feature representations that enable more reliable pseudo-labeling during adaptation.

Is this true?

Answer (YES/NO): YES